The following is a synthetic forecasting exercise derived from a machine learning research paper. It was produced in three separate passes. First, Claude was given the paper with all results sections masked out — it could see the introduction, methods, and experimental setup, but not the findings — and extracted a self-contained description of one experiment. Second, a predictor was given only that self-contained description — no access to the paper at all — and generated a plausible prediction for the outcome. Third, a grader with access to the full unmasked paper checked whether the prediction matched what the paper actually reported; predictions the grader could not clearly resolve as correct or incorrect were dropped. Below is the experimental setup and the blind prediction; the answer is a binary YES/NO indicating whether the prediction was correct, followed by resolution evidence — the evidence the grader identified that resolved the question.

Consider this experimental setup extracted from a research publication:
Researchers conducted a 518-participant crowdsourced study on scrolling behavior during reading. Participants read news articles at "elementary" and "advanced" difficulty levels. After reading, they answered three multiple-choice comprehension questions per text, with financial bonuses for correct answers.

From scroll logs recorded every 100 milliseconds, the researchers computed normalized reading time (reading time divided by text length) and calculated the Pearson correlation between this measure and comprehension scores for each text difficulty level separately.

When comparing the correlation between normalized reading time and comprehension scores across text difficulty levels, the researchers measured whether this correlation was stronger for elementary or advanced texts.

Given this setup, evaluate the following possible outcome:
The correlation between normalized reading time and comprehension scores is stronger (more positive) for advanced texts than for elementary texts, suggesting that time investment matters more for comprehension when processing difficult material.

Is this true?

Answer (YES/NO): YES